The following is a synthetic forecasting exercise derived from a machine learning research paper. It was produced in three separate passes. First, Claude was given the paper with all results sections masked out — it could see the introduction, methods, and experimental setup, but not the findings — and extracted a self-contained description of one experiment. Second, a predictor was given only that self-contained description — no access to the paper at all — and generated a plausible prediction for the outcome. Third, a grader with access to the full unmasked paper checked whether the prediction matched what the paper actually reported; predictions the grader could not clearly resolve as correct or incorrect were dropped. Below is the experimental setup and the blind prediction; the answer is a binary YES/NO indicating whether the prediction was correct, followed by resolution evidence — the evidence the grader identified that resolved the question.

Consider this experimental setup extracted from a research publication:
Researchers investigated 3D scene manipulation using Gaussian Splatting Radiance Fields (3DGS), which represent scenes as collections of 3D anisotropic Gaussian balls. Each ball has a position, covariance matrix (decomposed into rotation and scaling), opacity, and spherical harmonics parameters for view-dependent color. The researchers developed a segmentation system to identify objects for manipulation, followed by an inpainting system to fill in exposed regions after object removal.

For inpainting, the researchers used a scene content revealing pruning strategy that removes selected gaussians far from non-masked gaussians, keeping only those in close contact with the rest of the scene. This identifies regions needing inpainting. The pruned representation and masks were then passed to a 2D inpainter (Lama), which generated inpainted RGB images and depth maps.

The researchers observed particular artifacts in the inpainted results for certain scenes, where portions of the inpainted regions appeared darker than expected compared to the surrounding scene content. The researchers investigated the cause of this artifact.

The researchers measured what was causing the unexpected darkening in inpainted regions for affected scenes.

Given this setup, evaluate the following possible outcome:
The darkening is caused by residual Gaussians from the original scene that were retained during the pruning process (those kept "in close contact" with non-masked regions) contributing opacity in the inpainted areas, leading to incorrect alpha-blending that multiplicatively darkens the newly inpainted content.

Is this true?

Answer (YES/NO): NO